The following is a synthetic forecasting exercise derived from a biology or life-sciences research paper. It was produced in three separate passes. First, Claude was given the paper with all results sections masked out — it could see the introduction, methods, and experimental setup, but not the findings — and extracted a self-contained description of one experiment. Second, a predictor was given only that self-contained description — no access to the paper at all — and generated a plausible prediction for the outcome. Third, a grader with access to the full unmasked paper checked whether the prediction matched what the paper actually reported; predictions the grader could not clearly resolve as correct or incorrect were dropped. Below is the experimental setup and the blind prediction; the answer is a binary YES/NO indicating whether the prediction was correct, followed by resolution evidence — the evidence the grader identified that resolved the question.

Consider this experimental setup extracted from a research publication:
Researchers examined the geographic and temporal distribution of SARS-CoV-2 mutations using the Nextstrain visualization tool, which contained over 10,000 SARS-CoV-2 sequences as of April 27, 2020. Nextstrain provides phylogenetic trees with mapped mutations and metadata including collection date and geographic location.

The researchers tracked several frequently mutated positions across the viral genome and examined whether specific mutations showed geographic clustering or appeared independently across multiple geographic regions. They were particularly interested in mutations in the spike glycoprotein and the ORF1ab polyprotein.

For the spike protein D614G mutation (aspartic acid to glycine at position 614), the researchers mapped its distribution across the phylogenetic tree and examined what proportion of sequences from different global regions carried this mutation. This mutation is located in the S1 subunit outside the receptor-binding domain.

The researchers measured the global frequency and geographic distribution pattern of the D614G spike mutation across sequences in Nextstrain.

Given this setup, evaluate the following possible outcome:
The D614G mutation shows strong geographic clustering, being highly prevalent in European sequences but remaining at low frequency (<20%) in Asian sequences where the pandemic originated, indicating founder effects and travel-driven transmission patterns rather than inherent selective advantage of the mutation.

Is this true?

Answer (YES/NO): NO